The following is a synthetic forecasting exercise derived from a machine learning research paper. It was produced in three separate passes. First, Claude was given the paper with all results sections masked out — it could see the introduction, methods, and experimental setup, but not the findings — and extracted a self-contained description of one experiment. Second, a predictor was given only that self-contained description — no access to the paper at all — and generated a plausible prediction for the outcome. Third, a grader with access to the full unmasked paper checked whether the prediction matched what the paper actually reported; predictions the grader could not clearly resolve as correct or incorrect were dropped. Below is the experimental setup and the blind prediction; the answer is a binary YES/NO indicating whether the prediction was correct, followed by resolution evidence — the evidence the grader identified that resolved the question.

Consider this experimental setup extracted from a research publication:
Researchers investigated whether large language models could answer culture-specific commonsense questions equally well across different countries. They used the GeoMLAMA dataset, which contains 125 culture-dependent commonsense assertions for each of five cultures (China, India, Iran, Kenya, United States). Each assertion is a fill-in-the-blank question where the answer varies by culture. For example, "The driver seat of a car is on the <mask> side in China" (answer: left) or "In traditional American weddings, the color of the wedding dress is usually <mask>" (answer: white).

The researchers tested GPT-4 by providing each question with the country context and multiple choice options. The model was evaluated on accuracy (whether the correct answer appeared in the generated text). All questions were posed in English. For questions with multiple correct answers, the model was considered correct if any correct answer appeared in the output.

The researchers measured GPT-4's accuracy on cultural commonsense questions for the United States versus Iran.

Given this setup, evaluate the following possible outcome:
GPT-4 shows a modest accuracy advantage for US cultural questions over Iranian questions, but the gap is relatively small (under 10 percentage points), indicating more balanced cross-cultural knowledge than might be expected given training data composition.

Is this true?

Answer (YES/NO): NO